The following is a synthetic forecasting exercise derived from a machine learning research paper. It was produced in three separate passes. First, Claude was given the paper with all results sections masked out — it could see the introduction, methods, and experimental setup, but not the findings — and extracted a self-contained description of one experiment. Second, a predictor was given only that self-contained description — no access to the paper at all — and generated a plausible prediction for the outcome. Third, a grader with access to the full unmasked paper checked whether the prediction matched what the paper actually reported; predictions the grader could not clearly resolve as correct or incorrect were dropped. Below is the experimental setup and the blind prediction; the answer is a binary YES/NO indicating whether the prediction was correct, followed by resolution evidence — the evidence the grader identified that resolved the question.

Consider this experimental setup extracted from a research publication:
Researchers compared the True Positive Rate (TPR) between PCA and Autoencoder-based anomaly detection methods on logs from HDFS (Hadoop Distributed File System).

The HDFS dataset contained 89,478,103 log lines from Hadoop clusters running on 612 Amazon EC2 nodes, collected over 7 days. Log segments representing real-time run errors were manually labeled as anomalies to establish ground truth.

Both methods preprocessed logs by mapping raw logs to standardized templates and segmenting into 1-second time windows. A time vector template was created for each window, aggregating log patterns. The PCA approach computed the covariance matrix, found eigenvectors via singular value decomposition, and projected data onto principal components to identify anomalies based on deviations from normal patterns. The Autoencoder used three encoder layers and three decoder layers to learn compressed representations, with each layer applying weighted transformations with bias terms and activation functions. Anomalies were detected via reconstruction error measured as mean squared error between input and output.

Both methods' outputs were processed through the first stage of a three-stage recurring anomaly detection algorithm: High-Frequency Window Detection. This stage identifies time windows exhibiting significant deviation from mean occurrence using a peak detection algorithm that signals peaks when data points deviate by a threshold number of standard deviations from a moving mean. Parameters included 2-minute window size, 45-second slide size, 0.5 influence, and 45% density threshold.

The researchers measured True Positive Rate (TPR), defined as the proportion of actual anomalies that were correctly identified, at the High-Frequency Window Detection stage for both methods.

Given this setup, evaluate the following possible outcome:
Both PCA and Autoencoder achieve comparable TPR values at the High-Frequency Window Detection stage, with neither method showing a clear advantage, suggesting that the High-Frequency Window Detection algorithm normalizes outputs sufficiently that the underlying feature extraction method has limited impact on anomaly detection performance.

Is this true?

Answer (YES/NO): NO